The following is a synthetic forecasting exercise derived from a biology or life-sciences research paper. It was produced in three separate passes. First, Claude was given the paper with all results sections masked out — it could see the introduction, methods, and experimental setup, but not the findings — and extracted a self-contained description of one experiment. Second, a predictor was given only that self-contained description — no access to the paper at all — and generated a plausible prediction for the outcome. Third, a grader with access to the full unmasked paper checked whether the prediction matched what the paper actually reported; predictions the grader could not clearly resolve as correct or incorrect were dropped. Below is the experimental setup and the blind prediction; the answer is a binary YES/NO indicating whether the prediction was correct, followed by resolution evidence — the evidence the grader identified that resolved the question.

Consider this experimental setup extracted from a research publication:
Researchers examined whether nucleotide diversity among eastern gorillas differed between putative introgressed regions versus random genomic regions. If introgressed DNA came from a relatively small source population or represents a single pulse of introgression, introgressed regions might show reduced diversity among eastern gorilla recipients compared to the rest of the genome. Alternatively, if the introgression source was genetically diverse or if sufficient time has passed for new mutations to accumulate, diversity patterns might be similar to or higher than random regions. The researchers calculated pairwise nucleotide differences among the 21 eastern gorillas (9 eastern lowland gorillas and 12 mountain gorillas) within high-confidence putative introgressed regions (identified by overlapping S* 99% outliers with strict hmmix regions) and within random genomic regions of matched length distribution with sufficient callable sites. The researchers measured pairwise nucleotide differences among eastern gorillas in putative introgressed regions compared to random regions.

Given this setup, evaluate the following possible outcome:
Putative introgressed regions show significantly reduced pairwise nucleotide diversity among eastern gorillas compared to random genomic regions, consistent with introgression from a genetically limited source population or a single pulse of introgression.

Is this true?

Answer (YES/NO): NO